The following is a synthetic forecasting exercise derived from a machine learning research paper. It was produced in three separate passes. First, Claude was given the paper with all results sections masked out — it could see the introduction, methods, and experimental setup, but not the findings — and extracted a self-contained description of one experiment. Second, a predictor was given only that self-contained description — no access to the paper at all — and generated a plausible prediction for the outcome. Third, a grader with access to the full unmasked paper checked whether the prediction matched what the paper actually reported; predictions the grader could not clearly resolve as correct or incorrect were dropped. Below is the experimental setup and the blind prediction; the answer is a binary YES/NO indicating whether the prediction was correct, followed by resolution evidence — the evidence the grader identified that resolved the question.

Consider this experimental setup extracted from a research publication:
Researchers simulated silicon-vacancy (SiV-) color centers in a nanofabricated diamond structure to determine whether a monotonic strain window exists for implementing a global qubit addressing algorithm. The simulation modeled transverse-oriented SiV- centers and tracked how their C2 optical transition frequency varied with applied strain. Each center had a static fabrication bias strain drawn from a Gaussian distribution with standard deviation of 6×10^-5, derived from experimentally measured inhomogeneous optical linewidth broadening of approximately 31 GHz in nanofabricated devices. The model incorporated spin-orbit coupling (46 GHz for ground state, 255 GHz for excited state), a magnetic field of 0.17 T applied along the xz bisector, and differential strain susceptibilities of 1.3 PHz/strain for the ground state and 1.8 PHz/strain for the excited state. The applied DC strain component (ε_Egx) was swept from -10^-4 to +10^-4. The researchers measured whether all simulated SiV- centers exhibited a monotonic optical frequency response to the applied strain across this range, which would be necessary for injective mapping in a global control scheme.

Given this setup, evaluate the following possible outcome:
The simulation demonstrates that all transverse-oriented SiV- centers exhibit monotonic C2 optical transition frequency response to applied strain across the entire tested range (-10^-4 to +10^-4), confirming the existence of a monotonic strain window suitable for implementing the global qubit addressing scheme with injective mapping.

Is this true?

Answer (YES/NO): NO